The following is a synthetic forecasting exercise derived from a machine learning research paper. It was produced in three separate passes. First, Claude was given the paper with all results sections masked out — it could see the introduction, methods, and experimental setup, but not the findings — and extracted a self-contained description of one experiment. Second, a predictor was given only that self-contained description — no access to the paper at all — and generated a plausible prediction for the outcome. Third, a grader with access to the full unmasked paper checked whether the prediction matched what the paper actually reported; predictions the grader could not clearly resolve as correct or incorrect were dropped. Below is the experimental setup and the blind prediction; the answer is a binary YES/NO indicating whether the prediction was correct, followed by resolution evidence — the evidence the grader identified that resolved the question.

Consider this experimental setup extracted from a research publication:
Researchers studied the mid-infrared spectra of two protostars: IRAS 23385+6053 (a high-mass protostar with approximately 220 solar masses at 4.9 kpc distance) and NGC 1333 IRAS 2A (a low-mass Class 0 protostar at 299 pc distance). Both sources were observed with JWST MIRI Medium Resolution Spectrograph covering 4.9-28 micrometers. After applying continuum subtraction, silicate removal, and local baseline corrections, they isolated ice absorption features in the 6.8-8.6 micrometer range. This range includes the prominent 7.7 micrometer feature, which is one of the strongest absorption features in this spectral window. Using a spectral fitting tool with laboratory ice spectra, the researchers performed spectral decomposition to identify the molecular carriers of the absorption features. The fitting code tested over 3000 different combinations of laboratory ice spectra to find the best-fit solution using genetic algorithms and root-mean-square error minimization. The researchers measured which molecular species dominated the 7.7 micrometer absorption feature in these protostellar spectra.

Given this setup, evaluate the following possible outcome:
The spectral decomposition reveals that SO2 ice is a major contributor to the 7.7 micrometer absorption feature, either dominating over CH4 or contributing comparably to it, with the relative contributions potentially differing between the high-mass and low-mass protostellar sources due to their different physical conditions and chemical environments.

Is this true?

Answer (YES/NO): NO